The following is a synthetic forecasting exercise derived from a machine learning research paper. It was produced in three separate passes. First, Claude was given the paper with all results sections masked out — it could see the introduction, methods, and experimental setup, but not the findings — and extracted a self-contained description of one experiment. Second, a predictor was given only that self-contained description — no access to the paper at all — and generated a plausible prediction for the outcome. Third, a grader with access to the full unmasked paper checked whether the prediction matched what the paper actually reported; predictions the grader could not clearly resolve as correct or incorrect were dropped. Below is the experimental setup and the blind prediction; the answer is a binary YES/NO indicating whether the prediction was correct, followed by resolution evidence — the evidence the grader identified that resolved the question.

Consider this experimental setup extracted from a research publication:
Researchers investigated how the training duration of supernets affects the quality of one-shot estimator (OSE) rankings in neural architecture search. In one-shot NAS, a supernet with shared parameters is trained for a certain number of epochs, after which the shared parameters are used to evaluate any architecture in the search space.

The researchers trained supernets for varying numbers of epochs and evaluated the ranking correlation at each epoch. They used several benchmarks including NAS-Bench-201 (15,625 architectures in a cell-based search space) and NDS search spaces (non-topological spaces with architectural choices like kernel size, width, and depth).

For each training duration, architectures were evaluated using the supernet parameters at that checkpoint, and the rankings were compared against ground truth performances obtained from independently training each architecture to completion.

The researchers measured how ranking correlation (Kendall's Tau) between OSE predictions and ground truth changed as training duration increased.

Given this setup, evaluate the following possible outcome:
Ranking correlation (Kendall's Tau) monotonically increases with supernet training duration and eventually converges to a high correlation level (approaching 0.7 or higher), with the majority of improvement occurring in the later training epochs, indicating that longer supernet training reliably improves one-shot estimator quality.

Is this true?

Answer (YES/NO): NO